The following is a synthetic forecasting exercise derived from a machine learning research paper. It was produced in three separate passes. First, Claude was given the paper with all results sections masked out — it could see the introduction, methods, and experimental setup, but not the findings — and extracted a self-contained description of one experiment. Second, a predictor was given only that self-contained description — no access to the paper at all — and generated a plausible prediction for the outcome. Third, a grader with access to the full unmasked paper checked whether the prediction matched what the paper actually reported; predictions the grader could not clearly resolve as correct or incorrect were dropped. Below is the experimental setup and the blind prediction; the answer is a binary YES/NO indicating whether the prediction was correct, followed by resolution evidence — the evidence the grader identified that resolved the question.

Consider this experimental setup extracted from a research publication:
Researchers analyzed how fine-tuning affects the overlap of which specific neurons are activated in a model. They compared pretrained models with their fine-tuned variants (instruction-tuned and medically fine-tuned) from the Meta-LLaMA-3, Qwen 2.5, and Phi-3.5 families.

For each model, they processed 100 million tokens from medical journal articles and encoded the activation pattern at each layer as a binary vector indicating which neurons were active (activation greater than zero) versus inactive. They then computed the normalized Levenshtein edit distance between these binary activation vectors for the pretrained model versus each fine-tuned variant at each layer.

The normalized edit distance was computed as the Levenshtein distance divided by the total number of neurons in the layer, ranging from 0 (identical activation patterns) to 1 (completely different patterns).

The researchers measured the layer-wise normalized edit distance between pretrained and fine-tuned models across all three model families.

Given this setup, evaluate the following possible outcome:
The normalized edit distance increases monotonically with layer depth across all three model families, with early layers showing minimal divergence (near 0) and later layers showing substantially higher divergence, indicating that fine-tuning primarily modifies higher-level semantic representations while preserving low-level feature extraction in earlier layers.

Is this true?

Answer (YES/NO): NO